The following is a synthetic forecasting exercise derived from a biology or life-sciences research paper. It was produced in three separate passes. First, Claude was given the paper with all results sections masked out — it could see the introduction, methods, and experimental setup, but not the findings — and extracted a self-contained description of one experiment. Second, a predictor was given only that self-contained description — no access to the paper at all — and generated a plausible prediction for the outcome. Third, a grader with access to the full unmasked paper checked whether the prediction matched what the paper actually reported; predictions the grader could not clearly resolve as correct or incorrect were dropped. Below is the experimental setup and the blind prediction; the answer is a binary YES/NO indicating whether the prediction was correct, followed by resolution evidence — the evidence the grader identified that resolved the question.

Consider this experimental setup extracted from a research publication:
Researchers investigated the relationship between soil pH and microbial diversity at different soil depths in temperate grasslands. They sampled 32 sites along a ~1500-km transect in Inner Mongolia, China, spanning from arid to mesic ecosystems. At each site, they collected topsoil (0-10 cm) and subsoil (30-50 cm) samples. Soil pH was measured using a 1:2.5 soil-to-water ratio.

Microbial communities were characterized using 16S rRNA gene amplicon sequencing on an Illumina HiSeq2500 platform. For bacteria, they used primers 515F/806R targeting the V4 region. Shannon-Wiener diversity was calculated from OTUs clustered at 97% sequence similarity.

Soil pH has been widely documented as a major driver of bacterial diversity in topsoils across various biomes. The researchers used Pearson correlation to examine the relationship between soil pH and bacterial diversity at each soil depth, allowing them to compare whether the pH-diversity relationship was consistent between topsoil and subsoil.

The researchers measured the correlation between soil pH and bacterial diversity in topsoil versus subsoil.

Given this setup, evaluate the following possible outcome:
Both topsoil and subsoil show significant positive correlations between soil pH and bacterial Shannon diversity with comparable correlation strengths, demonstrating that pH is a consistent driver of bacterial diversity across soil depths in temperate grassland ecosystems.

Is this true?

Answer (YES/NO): NO